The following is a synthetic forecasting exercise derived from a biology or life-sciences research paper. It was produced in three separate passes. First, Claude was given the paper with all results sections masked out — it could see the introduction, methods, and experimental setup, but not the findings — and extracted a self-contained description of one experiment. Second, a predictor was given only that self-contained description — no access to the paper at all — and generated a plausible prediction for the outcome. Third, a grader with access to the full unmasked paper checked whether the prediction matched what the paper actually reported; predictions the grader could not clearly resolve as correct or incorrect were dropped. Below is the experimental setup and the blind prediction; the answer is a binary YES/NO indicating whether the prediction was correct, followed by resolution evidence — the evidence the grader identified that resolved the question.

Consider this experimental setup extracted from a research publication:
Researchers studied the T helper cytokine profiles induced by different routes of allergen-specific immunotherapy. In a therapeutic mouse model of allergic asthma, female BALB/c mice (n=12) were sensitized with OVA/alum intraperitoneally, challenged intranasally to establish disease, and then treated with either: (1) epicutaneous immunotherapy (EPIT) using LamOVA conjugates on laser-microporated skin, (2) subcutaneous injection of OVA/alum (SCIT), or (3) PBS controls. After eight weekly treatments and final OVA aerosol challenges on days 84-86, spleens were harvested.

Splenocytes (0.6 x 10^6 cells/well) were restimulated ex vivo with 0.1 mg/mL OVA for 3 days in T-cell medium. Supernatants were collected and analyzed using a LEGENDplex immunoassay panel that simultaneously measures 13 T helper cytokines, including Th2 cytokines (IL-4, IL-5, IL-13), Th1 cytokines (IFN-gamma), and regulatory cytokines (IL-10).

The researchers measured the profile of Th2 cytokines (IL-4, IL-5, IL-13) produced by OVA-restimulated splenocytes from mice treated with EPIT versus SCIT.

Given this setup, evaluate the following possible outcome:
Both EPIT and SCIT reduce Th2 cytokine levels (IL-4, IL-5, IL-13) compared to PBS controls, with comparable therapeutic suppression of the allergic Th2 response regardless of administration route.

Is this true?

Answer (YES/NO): NO